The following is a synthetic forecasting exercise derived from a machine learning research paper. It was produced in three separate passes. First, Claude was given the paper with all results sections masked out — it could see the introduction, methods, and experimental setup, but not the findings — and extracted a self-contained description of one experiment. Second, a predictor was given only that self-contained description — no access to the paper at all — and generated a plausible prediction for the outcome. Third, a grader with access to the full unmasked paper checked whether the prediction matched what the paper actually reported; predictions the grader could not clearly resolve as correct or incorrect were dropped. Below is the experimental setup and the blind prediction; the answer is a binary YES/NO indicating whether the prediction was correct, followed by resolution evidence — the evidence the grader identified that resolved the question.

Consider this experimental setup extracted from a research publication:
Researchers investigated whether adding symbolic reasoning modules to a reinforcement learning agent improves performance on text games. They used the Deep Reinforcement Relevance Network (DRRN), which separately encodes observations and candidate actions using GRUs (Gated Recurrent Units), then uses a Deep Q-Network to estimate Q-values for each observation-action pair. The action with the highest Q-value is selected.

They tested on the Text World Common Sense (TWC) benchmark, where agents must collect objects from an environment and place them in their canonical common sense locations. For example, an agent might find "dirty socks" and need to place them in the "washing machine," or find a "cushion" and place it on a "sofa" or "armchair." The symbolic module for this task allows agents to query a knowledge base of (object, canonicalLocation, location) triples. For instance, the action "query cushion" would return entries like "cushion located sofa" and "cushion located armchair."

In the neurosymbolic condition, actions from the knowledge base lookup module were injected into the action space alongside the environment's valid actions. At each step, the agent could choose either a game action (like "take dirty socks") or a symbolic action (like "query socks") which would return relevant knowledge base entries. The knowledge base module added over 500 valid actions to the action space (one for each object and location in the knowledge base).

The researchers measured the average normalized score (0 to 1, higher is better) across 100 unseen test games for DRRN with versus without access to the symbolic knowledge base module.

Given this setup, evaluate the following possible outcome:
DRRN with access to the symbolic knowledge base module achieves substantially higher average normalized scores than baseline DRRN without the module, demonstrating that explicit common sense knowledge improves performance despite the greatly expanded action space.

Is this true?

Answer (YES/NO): NO